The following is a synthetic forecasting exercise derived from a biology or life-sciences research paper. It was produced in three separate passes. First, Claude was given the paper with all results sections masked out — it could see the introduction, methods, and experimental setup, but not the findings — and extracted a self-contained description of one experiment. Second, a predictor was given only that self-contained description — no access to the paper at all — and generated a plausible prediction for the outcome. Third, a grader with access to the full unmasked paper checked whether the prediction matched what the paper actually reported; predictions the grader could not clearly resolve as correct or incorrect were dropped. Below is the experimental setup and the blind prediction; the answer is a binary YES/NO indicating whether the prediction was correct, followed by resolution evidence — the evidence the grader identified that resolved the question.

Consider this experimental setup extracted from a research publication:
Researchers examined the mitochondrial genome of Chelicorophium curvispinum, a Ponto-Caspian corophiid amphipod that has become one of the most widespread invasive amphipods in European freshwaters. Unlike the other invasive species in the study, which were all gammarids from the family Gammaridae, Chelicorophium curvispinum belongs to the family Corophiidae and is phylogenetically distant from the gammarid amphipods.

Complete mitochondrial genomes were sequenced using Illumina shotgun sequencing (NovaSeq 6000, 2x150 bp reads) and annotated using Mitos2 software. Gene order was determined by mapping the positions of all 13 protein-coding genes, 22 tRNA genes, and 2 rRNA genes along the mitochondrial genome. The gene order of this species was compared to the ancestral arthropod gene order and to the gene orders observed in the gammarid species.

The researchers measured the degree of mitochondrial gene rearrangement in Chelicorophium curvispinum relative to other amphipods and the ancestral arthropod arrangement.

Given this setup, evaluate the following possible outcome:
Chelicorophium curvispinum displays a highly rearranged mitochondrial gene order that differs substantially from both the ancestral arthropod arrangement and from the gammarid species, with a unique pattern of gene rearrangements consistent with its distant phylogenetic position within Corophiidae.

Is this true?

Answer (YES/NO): NO